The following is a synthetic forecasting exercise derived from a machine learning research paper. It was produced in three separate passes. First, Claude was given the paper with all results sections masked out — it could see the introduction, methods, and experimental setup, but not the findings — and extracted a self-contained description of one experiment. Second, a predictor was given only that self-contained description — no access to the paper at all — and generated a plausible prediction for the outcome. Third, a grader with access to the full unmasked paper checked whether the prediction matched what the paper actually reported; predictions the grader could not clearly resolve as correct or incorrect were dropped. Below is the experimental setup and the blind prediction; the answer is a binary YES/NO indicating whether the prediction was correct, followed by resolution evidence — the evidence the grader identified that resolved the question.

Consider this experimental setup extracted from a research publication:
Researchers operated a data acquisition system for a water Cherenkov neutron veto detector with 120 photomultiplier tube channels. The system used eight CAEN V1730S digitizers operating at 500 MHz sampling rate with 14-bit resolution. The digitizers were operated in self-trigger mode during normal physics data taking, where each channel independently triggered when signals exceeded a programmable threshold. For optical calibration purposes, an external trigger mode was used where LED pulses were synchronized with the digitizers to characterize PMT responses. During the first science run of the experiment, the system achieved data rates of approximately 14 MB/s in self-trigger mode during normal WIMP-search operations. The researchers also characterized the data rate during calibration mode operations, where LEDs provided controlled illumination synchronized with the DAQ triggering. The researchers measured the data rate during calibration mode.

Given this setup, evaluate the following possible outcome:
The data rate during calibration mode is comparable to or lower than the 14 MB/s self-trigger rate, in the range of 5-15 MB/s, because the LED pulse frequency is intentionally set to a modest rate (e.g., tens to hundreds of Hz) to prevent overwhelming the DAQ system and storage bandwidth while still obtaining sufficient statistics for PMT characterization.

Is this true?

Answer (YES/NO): NO